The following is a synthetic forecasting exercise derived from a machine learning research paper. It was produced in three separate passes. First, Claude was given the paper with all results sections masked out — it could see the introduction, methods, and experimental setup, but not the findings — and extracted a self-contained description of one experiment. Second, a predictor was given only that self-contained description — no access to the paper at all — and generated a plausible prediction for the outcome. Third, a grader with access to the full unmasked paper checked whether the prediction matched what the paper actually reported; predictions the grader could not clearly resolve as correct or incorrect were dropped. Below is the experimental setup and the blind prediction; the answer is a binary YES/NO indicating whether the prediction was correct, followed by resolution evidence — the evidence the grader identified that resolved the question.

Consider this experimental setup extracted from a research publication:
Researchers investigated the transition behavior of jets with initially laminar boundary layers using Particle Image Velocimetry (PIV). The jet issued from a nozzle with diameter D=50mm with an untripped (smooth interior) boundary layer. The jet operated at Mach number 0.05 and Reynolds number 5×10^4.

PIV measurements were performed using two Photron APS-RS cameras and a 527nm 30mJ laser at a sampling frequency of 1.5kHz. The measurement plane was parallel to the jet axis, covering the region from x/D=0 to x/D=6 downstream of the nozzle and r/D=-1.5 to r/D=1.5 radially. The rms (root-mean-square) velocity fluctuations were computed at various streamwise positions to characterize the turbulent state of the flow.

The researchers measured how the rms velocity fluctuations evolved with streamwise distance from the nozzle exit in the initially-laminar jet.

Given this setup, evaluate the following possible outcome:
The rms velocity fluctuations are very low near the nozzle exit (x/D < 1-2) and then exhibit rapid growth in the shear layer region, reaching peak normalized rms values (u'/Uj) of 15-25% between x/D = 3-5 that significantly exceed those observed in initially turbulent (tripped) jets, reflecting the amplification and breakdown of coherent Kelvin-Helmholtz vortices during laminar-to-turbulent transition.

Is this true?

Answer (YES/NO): NO